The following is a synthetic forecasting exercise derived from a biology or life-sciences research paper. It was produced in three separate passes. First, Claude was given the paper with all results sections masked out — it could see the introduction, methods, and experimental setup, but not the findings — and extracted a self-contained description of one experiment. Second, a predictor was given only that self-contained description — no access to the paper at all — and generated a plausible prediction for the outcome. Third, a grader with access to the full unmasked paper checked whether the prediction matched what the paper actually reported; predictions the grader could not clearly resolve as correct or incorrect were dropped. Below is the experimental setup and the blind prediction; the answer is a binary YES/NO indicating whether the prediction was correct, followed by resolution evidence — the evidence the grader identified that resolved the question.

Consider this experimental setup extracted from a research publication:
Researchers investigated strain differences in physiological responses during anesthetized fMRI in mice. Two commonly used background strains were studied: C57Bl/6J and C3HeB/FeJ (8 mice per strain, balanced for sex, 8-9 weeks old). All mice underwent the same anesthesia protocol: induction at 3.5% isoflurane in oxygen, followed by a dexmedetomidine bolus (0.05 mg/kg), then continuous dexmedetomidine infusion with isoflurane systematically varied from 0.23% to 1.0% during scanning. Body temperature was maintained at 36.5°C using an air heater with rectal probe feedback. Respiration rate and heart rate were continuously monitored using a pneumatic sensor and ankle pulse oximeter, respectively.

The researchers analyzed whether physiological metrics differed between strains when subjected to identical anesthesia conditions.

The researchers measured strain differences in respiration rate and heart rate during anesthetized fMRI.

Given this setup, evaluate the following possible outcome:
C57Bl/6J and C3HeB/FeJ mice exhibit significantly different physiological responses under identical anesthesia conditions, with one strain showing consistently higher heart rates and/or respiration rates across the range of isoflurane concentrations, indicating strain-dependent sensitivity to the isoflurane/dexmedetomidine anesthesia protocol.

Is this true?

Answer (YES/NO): YES